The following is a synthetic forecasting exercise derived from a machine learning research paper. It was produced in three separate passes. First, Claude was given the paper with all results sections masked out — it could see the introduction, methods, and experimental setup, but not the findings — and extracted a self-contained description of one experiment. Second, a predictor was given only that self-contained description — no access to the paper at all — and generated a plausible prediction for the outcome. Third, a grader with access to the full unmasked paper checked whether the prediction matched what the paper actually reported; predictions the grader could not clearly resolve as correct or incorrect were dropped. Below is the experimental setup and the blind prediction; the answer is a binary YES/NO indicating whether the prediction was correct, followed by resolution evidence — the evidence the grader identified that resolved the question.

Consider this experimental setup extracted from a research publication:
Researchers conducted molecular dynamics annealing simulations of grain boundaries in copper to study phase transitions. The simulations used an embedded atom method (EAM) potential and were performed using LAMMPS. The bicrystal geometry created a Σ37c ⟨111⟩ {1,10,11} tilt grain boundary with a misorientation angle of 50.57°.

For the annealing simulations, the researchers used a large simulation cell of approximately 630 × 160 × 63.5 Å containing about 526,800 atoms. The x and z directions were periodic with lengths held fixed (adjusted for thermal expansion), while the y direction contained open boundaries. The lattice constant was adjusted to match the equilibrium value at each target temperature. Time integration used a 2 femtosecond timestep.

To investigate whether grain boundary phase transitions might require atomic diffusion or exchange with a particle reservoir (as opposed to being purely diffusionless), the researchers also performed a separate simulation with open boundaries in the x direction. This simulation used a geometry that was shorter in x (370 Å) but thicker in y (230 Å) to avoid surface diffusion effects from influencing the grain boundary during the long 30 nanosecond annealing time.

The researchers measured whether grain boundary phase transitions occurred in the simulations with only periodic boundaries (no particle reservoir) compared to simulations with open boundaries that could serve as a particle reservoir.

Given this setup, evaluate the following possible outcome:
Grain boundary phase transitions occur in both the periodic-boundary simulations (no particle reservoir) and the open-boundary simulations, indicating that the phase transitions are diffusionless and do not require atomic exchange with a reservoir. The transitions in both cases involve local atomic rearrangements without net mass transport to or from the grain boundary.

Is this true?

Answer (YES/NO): NO